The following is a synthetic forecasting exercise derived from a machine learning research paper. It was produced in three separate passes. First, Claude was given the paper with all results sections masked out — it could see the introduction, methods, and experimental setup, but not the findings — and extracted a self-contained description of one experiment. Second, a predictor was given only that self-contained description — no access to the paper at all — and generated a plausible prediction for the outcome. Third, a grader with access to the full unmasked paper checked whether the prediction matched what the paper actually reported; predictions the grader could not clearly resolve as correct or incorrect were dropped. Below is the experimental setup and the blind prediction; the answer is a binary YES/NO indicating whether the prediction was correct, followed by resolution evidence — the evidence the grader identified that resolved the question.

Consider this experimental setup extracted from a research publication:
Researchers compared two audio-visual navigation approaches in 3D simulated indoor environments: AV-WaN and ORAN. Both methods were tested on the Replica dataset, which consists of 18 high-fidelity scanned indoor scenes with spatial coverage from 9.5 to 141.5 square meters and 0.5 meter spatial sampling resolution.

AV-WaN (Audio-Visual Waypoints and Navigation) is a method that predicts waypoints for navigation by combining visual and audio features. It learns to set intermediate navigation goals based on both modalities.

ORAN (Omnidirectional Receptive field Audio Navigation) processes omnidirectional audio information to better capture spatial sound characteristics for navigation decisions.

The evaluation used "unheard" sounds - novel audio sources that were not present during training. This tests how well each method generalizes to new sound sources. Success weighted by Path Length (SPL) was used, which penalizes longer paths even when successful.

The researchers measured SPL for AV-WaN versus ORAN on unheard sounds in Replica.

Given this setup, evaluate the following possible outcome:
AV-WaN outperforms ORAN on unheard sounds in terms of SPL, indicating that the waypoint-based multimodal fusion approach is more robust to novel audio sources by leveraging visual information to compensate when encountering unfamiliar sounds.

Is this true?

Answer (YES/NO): NO